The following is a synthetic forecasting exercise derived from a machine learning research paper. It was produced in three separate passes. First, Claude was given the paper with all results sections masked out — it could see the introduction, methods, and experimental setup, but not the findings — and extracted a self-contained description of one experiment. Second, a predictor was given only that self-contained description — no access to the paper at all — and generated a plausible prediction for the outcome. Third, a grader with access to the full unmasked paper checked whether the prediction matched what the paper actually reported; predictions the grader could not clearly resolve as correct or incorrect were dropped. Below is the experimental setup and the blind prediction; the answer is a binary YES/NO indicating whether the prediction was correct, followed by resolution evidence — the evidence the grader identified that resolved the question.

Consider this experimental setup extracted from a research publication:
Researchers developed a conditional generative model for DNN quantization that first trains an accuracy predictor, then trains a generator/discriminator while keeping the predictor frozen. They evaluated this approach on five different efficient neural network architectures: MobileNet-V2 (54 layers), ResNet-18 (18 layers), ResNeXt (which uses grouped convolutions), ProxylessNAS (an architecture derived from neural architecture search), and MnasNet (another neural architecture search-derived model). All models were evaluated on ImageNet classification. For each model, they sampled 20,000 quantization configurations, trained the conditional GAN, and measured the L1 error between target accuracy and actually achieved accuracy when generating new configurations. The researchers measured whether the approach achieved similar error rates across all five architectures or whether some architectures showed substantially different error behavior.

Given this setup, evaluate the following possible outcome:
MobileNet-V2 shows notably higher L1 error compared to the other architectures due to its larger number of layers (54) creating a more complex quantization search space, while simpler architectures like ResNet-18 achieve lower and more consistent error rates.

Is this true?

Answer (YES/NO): NO